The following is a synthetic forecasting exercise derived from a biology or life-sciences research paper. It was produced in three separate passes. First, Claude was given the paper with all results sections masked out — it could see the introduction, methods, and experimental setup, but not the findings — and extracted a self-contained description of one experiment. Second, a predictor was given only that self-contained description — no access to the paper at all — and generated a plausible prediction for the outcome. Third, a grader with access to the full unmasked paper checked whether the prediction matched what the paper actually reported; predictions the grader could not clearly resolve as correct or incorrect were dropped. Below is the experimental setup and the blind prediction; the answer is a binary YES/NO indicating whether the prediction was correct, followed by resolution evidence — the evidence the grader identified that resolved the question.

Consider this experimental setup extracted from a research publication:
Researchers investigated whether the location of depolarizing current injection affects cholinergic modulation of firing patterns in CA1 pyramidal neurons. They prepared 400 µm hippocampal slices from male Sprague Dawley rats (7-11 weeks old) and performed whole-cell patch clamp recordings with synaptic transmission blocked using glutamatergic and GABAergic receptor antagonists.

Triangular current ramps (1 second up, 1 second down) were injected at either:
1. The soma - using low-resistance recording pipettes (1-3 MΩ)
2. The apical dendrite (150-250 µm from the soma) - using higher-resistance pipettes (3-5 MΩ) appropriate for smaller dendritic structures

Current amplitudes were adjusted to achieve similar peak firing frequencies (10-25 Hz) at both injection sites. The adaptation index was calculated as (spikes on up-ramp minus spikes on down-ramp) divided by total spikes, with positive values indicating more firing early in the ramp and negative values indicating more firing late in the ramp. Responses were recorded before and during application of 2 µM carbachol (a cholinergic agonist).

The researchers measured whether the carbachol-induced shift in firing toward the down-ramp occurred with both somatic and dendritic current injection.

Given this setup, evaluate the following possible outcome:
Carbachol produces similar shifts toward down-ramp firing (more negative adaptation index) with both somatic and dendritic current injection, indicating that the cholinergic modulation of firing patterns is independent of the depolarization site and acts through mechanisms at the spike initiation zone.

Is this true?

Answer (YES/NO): YES